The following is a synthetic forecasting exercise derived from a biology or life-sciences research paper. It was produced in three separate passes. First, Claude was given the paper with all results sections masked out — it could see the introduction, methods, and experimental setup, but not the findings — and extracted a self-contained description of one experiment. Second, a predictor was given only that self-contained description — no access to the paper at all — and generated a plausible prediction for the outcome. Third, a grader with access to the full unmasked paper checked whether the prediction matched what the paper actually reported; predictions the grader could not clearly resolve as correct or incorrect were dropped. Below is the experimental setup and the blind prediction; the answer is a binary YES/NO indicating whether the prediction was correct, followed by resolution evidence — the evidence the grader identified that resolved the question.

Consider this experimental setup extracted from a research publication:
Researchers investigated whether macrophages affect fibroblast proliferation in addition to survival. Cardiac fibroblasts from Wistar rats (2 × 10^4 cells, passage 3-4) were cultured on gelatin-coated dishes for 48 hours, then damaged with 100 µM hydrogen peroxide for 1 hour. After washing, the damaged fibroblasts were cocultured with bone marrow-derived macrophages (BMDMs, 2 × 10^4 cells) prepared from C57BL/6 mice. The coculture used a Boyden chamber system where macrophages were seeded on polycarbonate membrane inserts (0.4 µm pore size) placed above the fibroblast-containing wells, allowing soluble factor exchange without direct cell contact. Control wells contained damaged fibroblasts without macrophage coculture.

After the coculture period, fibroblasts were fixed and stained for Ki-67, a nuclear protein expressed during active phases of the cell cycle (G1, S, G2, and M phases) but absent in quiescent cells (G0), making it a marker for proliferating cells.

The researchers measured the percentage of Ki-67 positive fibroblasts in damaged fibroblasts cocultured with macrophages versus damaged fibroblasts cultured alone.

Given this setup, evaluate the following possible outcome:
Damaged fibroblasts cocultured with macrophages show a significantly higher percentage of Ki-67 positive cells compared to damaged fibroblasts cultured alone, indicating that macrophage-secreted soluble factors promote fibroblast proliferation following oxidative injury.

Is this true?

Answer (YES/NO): YES